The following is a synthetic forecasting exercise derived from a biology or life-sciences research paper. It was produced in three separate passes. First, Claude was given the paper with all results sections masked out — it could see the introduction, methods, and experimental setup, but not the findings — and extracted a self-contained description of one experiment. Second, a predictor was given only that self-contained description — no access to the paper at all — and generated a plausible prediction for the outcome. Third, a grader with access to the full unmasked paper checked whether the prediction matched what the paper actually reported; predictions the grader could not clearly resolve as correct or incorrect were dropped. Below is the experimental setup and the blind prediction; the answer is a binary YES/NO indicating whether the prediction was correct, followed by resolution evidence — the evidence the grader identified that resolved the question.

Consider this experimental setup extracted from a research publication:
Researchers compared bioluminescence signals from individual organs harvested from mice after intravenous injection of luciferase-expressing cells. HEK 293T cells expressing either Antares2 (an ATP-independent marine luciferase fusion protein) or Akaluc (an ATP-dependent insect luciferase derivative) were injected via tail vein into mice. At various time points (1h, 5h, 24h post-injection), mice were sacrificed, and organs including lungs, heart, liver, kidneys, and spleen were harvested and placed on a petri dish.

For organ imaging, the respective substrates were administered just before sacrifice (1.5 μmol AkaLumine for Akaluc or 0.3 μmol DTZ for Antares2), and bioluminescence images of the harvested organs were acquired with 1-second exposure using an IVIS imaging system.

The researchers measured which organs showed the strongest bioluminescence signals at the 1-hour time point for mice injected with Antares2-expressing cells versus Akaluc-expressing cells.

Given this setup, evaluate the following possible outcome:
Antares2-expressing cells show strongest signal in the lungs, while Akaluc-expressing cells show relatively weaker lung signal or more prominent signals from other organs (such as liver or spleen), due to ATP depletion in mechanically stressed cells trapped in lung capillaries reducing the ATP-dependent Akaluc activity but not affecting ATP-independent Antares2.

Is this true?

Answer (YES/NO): NO